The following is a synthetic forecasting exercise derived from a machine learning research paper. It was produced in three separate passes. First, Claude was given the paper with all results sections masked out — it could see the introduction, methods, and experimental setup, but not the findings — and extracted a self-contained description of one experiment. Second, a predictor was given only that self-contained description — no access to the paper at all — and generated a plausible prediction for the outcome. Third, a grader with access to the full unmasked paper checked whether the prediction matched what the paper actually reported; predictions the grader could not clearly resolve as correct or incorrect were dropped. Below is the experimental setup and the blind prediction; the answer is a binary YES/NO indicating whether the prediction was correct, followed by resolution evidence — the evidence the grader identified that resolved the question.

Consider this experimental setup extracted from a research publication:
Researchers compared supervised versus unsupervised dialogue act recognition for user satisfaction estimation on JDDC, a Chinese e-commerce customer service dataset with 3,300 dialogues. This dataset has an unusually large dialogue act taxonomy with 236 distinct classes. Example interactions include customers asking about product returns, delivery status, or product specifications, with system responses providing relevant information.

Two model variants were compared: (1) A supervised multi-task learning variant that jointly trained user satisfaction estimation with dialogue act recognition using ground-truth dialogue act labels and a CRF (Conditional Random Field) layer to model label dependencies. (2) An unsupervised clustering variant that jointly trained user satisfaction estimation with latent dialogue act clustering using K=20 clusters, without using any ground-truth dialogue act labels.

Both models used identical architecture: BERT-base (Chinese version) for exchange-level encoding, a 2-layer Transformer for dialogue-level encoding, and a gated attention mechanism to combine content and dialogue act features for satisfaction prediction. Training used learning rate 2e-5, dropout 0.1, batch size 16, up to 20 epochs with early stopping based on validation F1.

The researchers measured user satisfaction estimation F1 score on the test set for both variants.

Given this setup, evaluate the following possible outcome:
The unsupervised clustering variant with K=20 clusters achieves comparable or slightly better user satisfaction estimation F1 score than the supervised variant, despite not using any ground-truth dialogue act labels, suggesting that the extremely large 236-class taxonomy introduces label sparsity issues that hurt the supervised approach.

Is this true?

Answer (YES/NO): YES